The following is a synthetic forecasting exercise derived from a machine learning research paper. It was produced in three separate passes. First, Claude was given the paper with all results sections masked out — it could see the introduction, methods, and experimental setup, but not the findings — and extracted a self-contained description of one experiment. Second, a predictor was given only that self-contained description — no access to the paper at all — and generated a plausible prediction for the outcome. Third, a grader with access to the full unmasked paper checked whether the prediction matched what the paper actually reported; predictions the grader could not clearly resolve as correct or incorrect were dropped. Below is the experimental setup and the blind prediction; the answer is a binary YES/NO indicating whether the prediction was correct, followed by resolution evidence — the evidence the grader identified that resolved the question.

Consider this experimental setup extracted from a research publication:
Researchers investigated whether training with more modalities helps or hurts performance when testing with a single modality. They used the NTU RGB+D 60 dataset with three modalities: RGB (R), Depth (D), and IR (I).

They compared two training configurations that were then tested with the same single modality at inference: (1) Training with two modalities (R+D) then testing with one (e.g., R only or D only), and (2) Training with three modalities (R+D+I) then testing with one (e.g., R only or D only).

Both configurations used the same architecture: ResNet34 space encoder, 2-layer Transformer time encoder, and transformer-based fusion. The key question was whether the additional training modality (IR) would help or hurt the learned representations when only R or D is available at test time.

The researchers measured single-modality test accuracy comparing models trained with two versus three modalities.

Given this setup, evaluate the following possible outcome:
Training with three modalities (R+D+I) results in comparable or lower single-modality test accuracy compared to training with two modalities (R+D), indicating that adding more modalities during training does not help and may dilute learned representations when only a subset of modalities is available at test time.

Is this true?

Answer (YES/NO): YES